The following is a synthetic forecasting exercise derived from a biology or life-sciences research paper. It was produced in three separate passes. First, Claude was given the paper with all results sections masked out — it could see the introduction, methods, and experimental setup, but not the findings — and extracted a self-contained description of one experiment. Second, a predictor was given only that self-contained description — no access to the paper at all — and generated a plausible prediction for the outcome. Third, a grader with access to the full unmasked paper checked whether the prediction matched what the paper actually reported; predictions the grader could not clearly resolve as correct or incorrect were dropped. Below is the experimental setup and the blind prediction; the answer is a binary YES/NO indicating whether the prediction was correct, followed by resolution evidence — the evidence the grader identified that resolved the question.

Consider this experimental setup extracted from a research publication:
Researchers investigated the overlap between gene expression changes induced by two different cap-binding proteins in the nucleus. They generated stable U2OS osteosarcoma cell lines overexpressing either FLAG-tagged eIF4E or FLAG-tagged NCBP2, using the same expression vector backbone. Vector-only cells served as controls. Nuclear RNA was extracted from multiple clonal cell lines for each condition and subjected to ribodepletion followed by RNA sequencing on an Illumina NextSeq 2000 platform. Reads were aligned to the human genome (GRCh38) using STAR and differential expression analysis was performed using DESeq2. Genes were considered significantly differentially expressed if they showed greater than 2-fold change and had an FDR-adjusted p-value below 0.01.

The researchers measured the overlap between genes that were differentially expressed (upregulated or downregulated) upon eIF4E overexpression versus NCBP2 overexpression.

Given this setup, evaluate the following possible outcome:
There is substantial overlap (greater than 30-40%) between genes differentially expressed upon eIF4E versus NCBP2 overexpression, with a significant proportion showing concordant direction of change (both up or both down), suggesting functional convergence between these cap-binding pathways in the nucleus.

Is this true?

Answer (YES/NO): NO